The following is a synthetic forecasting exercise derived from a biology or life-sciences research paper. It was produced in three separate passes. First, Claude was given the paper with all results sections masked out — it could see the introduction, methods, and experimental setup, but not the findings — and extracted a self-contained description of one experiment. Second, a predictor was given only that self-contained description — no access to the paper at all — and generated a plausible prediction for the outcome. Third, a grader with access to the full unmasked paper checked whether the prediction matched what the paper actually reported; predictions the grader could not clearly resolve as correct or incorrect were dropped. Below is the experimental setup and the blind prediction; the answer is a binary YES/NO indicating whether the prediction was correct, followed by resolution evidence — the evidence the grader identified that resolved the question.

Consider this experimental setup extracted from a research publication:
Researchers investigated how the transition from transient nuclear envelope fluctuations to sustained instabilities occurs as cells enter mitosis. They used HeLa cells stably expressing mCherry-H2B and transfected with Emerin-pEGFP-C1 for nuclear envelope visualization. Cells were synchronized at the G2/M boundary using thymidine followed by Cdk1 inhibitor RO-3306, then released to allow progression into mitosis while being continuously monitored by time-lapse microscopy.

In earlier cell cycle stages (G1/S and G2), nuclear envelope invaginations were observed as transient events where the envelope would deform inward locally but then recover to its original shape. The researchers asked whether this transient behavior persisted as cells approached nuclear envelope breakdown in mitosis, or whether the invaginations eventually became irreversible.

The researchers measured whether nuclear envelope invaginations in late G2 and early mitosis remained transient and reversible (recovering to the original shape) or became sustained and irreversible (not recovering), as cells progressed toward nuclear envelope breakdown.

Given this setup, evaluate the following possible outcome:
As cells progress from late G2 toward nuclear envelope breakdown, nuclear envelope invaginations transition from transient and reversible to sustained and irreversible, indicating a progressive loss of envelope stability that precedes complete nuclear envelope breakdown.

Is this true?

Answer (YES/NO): YES